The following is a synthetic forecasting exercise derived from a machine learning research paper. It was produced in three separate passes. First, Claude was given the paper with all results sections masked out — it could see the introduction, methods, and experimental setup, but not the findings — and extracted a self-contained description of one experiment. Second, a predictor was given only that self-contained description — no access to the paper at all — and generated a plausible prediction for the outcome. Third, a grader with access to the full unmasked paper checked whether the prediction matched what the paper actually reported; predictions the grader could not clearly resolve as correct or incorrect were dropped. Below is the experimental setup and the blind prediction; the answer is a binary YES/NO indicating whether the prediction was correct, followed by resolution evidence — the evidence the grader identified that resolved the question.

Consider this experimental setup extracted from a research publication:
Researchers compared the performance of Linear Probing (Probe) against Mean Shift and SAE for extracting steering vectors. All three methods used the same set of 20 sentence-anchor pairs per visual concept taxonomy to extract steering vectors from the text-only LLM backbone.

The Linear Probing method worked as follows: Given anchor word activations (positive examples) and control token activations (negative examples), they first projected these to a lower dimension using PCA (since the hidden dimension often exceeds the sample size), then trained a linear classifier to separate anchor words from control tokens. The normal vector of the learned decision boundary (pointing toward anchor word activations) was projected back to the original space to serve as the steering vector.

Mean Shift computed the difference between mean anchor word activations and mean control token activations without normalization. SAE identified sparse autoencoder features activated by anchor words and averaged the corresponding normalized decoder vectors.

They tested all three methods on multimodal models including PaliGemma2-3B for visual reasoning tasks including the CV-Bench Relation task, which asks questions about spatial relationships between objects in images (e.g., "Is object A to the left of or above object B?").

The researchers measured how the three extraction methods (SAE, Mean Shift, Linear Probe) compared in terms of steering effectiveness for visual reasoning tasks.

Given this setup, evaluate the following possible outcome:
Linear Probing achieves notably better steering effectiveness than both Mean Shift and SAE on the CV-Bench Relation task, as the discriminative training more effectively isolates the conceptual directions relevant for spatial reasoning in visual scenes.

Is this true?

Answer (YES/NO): NO